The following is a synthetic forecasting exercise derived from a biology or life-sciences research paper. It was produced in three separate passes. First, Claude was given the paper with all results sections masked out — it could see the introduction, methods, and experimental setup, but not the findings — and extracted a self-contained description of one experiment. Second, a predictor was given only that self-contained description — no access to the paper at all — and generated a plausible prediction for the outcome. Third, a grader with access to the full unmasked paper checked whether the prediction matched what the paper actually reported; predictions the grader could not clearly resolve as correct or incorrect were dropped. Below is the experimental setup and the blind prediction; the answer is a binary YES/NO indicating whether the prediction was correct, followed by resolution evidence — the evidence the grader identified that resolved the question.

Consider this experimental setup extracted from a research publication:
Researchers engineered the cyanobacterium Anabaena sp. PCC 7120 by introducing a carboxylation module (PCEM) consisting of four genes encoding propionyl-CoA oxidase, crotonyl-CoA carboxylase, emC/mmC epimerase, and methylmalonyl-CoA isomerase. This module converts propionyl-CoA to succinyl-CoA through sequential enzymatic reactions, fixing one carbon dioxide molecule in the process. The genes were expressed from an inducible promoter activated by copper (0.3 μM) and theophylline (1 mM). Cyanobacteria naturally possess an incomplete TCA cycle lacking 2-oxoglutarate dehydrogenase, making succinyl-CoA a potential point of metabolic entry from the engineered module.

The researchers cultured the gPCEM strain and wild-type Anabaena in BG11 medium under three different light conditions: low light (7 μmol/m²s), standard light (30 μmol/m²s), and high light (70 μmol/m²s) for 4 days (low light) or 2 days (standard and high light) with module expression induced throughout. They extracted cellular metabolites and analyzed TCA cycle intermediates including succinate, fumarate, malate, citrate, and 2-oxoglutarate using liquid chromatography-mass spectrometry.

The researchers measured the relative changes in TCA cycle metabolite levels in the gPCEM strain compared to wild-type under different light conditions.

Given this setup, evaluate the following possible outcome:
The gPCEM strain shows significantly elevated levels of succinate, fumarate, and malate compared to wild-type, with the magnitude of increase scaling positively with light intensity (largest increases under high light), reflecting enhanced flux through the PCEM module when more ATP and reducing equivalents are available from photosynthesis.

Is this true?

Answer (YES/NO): NO